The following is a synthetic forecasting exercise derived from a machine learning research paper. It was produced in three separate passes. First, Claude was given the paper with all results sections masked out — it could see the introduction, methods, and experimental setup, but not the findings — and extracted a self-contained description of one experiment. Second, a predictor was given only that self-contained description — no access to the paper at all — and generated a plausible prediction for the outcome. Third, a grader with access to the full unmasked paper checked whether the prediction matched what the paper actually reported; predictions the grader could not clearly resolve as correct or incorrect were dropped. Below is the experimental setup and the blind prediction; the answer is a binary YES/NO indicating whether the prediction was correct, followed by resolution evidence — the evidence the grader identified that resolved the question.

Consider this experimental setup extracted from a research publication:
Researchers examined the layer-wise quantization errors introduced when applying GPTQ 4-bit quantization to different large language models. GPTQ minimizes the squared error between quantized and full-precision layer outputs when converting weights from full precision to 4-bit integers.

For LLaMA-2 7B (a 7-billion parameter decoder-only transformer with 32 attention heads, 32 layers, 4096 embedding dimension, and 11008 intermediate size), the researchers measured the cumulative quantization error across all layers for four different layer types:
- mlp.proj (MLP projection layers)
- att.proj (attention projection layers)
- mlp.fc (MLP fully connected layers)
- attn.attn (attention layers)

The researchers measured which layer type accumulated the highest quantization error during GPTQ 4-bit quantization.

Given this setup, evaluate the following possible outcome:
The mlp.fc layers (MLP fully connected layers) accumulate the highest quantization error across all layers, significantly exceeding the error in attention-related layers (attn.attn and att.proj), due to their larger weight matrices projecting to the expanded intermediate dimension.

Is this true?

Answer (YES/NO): NO